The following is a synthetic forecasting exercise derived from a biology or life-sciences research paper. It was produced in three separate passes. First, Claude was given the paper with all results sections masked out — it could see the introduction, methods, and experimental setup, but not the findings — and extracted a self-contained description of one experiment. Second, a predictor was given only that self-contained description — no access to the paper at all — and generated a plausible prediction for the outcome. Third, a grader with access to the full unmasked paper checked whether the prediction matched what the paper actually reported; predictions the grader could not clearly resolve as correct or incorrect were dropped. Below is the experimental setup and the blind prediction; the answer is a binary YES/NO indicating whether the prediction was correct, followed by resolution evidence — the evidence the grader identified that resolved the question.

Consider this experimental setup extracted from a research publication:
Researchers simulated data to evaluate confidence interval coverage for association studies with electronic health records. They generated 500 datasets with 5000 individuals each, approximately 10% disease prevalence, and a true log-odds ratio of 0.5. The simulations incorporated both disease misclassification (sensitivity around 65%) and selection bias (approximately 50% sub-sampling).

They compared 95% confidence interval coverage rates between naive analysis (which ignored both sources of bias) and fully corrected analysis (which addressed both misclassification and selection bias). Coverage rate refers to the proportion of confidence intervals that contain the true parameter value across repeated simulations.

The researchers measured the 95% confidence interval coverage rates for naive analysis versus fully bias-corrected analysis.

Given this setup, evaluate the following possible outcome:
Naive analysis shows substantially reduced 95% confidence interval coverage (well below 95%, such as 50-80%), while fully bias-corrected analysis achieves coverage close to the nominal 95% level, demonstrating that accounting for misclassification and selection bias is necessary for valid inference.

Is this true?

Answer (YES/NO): NO